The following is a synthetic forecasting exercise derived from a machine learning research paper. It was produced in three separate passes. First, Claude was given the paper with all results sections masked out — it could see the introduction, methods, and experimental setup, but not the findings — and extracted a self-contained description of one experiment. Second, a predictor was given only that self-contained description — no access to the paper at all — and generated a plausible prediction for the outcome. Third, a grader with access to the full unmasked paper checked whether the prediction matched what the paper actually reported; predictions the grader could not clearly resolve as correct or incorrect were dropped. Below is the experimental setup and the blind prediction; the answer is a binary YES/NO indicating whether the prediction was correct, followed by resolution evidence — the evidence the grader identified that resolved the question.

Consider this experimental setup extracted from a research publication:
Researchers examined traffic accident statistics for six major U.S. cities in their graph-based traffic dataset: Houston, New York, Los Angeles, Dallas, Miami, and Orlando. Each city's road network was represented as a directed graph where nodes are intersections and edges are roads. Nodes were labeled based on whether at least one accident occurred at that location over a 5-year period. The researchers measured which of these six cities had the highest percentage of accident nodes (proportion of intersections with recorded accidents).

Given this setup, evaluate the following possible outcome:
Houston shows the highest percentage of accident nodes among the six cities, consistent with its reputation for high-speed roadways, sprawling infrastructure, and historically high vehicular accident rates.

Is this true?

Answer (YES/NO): NO